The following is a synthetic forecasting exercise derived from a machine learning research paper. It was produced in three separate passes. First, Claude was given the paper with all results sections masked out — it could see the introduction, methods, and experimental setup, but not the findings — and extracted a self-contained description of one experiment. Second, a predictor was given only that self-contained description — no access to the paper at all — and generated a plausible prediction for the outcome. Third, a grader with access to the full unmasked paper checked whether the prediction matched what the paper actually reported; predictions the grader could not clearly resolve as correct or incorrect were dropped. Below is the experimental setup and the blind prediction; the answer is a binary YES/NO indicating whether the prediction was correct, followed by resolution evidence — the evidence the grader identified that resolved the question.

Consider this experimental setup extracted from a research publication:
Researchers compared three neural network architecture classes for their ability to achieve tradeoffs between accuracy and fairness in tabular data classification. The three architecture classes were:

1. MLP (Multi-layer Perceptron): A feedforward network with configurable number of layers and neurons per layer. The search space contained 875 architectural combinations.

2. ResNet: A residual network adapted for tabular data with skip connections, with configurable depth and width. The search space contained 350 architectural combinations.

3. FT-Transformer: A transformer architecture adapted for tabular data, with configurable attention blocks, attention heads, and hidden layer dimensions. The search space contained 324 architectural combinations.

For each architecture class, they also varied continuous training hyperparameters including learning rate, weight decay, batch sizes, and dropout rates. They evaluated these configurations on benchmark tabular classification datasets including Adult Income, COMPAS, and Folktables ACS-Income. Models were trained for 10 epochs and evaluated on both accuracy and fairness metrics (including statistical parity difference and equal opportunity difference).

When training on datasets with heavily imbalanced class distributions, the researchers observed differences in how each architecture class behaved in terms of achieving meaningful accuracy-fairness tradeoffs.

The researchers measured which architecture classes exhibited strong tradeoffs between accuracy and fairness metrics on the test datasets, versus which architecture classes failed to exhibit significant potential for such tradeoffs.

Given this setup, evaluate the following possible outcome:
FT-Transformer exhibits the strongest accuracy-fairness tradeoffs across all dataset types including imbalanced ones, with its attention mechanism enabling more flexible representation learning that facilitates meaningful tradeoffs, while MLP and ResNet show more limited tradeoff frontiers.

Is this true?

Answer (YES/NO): NO